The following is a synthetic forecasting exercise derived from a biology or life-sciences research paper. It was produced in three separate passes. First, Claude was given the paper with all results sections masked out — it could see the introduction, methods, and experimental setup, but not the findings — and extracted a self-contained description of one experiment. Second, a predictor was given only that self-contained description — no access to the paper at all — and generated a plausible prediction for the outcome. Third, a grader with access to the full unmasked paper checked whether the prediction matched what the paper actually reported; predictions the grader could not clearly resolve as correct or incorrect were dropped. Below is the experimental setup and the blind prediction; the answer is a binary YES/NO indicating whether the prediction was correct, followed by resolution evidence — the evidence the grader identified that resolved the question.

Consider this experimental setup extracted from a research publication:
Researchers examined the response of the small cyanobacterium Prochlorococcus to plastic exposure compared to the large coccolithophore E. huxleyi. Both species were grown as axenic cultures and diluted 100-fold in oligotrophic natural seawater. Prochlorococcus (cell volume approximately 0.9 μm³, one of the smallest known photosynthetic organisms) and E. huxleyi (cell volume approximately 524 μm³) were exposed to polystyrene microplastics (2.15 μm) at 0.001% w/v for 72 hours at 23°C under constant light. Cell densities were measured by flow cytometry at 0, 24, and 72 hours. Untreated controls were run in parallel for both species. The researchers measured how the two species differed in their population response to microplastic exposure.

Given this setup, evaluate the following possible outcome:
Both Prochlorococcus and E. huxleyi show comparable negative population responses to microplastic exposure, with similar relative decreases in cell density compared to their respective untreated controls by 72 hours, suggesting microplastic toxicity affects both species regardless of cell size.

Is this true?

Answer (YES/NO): NO